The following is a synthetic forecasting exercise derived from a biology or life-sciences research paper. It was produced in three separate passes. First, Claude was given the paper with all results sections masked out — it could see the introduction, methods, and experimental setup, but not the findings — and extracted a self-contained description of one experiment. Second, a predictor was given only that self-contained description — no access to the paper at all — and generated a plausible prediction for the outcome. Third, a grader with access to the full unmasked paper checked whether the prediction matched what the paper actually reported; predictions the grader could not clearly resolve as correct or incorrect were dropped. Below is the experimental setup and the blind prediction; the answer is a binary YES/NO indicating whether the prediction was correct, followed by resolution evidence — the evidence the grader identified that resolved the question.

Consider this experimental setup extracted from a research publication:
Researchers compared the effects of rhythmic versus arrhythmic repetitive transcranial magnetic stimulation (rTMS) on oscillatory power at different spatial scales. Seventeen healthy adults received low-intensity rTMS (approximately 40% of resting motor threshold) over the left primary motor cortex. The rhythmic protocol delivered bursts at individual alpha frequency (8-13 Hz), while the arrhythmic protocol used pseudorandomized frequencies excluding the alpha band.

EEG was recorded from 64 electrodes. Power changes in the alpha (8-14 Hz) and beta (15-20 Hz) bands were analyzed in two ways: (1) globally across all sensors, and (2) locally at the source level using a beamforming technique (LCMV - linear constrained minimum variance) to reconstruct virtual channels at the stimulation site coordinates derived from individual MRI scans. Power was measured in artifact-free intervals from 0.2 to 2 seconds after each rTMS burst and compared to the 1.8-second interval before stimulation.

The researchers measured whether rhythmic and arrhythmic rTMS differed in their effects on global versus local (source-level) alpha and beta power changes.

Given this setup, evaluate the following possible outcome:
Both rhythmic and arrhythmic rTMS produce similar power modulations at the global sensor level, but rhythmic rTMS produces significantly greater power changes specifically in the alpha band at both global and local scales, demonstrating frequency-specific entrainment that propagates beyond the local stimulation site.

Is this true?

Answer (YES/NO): NO